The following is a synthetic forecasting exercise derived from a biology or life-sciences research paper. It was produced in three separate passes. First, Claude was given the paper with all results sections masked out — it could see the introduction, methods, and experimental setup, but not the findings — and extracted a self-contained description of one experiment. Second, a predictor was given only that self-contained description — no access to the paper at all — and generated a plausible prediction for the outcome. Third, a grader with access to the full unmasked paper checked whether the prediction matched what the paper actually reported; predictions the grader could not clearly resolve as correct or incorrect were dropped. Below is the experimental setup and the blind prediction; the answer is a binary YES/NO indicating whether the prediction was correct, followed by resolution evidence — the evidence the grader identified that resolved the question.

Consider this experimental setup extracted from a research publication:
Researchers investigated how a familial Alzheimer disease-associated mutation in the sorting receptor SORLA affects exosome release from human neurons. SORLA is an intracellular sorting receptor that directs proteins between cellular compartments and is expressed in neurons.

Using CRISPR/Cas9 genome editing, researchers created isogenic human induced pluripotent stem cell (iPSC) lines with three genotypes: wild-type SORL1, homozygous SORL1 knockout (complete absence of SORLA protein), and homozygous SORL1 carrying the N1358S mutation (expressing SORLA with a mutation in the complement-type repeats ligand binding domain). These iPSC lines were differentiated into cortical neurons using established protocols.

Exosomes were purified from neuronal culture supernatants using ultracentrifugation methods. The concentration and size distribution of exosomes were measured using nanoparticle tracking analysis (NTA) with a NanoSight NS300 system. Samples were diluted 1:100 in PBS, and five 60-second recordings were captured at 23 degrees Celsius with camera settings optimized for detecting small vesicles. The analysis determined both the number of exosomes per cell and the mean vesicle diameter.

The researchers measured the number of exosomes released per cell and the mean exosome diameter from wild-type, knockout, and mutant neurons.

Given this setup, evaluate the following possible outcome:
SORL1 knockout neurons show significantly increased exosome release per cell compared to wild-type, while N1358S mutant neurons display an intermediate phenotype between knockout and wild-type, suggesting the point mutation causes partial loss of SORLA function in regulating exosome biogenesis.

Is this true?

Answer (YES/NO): NO